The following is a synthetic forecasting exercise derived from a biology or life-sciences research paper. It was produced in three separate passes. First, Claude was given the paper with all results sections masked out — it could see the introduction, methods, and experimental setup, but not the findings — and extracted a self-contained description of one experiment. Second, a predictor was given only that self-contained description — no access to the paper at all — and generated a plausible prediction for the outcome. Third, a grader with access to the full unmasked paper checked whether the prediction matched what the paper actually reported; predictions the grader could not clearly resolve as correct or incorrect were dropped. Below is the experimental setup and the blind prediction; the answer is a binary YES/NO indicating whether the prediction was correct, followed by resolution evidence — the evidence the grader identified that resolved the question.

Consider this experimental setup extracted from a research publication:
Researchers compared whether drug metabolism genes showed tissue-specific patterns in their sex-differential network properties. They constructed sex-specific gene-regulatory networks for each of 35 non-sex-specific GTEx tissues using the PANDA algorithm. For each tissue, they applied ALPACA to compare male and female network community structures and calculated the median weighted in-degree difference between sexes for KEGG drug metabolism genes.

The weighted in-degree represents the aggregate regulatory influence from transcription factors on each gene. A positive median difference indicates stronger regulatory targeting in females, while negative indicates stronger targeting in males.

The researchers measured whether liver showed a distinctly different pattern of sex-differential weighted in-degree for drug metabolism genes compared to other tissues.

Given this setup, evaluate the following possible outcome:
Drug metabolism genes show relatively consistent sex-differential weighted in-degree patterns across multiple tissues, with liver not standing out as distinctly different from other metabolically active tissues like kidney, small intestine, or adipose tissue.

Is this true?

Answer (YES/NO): NO